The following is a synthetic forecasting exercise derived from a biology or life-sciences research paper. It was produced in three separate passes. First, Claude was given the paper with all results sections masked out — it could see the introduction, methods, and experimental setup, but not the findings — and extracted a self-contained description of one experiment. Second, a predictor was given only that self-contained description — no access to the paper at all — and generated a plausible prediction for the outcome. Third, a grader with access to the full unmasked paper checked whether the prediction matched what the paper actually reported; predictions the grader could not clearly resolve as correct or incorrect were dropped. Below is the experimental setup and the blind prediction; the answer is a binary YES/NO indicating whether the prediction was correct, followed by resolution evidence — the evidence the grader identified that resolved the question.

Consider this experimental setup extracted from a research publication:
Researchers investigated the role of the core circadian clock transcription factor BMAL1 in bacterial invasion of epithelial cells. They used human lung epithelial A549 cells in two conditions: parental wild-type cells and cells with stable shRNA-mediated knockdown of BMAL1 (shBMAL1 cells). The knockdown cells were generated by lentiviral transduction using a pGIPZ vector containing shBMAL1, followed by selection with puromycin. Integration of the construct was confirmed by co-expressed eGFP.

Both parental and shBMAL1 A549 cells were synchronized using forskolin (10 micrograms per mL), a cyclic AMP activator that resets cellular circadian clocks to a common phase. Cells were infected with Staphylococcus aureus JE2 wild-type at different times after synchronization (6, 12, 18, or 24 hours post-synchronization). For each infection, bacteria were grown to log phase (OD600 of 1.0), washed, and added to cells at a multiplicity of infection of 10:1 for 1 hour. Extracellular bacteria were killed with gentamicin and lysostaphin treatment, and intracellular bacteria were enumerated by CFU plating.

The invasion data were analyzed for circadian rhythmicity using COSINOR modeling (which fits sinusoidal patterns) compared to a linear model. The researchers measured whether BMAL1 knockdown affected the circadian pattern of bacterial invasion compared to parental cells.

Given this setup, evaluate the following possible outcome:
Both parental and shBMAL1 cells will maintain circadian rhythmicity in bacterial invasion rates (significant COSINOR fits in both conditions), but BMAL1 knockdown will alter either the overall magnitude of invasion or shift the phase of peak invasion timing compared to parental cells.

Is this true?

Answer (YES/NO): NO